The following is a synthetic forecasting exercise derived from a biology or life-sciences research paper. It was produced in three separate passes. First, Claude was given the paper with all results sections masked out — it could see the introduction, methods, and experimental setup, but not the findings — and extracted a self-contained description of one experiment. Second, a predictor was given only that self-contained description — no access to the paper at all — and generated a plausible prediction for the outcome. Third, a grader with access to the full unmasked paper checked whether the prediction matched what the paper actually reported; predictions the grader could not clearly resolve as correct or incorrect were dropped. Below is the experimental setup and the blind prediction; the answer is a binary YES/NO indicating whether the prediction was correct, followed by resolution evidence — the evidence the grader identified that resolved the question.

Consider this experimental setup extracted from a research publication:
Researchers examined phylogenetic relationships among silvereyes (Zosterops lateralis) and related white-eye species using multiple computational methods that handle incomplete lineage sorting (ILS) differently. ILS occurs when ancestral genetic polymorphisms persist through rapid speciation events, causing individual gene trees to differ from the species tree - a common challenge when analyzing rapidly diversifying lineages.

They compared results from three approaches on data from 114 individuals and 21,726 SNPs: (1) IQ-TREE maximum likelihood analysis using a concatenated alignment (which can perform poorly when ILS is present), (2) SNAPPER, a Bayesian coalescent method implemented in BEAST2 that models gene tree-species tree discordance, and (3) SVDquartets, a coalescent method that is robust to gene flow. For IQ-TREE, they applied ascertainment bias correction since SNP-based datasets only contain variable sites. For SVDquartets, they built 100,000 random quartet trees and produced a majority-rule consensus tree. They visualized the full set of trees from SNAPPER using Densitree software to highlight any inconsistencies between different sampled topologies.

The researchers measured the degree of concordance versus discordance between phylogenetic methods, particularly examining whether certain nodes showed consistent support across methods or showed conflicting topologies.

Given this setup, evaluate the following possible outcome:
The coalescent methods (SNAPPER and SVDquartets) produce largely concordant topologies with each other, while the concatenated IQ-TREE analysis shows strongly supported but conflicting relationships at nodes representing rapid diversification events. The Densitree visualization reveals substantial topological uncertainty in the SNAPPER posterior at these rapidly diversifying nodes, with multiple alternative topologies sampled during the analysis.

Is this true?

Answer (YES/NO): NO